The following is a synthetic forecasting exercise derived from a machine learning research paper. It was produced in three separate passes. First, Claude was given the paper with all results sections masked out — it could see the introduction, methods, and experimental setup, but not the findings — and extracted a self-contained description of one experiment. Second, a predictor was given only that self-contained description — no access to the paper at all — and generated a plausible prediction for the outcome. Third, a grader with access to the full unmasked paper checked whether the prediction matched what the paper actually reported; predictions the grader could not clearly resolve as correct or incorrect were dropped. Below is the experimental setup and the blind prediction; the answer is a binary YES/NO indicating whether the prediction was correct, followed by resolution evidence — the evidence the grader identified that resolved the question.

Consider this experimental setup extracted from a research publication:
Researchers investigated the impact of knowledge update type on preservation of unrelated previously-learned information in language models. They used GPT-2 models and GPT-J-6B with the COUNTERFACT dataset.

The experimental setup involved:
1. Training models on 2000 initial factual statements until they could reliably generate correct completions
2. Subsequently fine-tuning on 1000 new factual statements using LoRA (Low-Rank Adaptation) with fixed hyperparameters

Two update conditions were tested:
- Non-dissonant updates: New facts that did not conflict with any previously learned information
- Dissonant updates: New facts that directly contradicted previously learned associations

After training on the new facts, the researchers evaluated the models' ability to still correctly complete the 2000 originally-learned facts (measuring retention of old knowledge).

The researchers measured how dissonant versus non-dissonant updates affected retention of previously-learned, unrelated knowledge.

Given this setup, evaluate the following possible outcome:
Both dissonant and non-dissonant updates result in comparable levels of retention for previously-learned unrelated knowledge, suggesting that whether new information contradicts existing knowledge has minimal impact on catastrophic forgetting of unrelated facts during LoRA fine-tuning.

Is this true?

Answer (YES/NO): NO